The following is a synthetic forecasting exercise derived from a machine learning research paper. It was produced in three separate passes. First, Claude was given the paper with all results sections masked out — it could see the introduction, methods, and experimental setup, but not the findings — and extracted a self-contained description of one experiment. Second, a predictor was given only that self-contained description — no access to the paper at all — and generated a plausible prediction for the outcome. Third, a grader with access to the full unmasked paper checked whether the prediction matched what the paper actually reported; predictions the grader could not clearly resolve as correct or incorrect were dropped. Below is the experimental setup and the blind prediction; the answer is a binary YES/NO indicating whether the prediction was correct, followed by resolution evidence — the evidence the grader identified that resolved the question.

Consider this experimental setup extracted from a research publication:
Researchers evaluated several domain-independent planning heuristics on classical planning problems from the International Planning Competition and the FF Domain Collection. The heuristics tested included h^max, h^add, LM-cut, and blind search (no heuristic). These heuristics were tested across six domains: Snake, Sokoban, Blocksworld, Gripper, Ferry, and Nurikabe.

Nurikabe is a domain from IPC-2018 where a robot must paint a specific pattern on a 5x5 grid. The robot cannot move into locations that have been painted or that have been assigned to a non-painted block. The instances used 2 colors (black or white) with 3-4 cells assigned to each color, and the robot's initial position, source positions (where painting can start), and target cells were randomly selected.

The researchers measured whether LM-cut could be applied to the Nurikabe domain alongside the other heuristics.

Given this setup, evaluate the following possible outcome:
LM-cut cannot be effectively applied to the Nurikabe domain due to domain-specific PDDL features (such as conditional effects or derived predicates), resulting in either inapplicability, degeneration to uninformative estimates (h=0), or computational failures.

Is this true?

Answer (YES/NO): YES